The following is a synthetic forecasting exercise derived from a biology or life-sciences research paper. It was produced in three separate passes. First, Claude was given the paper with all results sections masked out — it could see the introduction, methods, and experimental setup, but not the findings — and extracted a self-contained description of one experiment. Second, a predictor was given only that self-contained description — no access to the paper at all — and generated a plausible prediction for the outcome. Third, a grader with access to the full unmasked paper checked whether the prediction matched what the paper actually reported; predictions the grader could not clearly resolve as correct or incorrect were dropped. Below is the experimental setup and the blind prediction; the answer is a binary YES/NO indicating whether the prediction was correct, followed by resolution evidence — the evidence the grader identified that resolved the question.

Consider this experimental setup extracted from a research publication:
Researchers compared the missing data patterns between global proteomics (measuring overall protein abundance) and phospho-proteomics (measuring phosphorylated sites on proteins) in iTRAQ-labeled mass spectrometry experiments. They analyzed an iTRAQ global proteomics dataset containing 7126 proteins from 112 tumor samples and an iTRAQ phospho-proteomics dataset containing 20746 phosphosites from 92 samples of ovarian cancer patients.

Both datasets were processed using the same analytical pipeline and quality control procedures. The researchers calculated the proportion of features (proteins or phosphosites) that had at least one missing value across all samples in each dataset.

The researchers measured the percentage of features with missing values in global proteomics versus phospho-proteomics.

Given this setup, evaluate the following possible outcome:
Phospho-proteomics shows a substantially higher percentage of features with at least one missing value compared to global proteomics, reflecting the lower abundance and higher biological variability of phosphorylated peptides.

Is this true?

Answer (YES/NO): YES